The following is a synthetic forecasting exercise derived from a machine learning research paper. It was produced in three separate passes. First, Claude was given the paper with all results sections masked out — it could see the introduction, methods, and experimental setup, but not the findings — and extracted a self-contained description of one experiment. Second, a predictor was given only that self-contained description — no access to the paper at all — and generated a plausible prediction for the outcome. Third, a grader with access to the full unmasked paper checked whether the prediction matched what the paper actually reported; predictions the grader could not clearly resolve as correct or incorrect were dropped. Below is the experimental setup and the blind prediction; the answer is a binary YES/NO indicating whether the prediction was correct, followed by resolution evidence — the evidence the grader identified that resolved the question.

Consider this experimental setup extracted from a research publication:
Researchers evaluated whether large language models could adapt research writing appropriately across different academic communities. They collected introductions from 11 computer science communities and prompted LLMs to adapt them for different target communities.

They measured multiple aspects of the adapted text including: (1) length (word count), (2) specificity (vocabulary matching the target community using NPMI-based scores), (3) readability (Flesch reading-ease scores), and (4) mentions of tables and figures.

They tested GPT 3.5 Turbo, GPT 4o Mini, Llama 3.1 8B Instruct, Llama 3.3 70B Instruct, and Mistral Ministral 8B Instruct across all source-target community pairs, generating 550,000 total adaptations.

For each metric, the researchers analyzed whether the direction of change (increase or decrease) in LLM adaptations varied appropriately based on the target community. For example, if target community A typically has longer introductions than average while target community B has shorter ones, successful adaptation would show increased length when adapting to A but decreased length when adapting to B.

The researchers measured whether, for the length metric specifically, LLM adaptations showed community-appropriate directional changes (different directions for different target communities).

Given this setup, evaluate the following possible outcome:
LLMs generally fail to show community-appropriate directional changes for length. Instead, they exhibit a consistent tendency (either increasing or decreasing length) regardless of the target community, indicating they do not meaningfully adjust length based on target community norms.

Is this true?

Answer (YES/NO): YES